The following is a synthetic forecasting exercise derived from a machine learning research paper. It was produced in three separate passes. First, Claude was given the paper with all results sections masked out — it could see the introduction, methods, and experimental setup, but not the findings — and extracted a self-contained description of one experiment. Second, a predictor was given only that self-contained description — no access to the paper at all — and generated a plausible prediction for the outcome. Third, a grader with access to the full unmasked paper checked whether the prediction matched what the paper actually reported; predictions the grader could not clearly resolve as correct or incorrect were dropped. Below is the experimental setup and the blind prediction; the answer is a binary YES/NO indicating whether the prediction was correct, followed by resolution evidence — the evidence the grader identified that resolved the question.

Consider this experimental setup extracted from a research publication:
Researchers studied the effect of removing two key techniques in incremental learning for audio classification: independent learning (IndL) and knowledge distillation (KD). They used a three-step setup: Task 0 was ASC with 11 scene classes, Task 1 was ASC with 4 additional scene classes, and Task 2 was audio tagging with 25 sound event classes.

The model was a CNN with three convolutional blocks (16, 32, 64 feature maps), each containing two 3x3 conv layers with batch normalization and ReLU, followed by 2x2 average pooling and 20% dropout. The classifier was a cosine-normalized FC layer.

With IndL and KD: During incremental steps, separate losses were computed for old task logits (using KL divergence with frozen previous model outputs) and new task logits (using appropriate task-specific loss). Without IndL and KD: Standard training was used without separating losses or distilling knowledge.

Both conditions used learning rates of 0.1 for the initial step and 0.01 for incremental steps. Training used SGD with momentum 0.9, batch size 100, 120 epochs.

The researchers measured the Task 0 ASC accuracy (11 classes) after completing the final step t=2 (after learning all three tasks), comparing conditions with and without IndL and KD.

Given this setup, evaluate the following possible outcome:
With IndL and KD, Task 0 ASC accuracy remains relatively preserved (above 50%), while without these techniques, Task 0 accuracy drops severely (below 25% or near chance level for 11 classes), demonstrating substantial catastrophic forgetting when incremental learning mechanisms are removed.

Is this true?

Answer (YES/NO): YES